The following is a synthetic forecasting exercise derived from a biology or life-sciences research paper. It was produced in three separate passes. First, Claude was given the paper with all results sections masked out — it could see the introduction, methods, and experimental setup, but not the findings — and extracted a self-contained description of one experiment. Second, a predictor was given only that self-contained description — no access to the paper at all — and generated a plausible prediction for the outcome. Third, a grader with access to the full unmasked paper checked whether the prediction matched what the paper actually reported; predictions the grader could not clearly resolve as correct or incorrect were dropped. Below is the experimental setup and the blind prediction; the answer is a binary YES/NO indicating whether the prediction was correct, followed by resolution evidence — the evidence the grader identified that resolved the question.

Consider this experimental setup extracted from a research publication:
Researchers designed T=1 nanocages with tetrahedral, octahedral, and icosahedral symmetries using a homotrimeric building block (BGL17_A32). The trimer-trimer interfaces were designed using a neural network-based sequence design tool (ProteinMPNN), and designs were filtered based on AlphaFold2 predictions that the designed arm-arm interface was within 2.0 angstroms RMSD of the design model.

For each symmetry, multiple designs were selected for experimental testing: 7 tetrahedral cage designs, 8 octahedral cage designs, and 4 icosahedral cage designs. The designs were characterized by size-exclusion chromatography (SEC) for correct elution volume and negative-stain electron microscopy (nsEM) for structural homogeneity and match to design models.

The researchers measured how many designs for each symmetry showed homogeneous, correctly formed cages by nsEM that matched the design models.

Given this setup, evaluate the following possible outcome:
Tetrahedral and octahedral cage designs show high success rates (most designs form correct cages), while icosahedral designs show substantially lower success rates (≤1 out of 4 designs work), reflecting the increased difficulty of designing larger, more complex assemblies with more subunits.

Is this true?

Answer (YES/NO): NO